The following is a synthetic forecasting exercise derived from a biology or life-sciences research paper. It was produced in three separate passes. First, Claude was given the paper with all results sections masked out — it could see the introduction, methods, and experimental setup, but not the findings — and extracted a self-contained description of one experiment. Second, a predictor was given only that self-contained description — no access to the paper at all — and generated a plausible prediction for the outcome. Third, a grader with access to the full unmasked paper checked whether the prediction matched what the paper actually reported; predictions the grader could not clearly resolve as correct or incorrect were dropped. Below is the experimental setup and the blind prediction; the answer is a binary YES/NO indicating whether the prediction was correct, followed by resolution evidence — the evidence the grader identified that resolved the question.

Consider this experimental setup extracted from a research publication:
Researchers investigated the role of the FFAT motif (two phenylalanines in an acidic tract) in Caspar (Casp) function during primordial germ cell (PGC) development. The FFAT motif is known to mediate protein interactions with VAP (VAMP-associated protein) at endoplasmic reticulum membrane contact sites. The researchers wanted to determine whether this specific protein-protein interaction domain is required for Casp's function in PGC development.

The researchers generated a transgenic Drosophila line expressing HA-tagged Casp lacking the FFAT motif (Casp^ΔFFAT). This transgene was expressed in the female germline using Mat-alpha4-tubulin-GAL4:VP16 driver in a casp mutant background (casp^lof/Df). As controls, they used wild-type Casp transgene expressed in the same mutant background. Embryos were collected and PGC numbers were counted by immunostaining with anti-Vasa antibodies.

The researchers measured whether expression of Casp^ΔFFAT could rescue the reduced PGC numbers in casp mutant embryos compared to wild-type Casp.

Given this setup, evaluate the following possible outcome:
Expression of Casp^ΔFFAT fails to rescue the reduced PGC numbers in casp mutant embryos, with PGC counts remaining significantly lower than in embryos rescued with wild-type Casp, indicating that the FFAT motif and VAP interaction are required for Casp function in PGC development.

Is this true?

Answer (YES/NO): NO